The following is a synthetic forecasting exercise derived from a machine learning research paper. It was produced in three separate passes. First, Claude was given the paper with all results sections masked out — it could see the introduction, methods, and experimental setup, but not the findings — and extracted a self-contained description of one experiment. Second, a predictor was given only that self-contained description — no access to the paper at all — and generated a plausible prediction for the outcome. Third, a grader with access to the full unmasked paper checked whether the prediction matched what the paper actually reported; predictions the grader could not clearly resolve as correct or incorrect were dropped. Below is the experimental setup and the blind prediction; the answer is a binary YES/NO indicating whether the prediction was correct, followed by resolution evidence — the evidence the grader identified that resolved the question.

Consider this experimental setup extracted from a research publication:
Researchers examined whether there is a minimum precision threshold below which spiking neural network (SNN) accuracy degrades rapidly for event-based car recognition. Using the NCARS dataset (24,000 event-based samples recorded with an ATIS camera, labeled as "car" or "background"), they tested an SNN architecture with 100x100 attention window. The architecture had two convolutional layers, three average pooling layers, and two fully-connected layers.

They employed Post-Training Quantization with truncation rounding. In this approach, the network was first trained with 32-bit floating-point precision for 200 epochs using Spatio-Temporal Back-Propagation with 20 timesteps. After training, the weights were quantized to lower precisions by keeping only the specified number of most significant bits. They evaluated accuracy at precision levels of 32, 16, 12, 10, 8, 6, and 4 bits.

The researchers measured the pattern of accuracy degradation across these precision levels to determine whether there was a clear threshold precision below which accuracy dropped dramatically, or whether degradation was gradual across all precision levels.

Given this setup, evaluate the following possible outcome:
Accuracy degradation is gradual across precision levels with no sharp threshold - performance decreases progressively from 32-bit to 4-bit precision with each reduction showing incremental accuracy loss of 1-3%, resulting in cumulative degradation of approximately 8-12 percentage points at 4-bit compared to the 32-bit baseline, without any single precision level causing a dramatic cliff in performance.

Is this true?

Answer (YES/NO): NO